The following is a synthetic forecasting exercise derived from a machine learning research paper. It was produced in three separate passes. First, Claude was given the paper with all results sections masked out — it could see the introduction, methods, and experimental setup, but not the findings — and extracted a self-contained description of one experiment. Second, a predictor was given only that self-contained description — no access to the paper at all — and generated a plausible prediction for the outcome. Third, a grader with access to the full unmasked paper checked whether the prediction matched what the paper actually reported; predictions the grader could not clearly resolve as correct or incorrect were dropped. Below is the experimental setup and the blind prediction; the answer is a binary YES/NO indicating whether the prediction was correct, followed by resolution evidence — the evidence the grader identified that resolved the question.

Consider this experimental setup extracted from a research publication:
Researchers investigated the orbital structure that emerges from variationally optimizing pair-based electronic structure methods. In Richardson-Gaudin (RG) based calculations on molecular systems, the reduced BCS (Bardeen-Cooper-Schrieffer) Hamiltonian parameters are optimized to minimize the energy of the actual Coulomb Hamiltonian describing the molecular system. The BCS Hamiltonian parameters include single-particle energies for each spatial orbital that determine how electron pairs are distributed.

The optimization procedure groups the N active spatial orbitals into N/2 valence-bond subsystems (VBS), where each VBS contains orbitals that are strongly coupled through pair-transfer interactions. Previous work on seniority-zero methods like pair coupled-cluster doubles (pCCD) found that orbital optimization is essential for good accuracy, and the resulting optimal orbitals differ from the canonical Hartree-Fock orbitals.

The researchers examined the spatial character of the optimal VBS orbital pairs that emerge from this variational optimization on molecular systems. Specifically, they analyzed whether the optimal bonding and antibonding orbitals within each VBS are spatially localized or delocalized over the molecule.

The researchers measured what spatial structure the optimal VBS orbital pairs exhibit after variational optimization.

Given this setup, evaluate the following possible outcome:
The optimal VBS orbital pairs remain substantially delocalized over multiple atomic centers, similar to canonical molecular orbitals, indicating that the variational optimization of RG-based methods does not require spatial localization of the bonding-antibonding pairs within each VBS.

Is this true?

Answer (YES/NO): NO